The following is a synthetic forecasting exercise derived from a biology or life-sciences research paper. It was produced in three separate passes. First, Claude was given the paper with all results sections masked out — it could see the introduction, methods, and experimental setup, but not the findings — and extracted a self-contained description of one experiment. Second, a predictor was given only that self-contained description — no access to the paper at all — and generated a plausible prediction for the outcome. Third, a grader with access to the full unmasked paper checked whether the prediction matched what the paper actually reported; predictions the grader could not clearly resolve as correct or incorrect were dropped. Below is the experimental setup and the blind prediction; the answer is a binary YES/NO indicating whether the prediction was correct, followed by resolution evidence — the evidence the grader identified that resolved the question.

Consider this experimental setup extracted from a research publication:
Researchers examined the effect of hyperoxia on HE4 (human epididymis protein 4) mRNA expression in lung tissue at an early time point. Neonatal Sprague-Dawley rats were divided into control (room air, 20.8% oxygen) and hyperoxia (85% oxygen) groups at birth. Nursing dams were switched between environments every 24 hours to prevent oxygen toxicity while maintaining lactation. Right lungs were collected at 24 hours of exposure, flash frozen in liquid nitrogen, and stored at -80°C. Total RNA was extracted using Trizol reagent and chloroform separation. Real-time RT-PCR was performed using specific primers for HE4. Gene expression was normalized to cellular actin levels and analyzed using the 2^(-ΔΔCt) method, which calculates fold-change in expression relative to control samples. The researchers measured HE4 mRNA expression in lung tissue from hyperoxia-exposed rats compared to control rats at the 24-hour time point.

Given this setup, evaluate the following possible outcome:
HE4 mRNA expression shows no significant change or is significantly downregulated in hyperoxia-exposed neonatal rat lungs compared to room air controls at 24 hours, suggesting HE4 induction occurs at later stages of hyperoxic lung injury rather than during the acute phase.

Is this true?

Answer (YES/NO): NO